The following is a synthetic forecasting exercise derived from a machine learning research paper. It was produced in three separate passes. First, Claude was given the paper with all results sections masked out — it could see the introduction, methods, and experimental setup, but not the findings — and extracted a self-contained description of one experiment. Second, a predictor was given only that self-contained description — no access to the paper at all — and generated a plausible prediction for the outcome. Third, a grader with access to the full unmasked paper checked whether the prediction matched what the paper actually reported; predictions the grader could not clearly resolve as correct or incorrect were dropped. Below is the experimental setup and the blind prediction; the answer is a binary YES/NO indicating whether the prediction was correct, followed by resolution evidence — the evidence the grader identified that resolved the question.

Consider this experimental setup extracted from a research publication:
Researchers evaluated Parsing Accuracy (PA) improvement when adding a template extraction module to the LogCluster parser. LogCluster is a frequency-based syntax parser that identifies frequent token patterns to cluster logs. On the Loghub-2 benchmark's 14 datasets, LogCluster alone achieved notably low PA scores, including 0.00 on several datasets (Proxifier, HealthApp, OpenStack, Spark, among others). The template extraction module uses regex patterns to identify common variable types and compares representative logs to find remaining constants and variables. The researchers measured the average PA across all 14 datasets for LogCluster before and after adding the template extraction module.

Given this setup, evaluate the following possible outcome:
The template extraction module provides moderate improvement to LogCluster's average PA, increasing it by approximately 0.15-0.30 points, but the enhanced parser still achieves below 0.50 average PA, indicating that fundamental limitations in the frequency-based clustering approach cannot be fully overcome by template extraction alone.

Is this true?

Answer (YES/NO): NO